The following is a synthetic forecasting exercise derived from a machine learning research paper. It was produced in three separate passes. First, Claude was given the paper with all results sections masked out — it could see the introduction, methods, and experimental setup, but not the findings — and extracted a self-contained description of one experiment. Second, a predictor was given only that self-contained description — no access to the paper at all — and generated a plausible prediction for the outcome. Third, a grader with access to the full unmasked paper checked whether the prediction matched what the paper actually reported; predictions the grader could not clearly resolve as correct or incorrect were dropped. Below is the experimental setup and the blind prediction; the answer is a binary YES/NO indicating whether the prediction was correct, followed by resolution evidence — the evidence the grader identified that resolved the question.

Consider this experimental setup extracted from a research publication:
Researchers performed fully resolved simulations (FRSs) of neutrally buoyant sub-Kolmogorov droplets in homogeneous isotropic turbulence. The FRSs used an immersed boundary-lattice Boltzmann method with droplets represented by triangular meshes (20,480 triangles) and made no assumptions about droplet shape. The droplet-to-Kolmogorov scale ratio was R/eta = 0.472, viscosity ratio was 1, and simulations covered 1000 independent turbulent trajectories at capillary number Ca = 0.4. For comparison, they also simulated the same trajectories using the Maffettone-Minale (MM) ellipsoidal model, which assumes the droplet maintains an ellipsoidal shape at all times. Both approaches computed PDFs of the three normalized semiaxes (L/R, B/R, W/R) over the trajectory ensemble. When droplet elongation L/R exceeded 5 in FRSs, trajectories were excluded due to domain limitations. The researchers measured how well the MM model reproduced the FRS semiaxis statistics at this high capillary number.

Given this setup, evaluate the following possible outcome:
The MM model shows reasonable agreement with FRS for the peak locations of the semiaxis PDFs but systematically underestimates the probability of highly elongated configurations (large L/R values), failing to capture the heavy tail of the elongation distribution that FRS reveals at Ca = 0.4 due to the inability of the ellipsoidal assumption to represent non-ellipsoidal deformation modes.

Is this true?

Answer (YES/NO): NO